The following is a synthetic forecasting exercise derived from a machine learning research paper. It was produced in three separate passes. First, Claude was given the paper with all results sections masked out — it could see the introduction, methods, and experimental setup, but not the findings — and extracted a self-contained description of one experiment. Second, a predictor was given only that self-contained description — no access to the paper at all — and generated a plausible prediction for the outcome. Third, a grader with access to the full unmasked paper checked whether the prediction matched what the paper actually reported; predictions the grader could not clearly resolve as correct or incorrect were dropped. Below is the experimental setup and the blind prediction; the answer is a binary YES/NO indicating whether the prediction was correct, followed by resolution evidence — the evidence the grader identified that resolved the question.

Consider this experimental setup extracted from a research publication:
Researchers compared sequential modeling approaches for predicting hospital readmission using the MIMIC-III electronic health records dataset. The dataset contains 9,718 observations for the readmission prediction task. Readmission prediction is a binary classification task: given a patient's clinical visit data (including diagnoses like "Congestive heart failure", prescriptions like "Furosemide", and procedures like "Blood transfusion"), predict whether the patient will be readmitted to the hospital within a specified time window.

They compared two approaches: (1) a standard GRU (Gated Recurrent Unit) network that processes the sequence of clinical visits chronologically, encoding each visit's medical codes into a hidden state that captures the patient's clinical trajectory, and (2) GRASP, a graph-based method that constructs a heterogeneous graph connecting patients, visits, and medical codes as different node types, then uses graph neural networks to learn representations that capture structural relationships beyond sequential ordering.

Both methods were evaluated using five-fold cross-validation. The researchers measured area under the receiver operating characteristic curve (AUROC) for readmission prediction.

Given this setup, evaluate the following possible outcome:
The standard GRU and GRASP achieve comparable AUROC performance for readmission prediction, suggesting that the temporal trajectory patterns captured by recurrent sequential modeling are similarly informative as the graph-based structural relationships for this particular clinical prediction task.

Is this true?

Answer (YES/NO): YES